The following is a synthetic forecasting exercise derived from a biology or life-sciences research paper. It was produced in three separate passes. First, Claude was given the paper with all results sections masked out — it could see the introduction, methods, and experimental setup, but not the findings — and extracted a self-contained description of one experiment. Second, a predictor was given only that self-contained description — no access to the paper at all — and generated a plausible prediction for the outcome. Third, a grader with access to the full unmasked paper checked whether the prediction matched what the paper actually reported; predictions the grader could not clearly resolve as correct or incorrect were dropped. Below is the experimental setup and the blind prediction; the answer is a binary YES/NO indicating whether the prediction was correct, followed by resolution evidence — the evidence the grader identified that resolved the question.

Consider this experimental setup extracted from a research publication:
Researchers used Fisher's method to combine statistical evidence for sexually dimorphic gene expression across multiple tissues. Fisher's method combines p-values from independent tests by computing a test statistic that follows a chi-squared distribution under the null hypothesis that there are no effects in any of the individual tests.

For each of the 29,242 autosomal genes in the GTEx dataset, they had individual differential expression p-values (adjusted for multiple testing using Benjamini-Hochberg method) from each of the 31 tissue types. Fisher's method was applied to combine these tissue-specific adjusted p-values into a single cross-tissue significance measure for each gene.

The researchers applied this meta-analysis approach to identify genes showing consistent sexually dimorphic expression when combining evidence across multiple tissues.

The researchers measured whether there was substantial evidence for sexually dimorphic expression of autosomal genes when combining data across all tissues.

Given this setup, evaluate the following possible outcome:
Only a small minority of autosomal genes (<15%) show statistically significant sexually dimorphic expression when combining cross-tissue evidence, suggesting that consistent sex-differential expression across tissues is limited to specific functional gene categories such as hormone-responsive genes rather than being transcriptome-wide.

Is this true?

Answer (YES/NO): YES